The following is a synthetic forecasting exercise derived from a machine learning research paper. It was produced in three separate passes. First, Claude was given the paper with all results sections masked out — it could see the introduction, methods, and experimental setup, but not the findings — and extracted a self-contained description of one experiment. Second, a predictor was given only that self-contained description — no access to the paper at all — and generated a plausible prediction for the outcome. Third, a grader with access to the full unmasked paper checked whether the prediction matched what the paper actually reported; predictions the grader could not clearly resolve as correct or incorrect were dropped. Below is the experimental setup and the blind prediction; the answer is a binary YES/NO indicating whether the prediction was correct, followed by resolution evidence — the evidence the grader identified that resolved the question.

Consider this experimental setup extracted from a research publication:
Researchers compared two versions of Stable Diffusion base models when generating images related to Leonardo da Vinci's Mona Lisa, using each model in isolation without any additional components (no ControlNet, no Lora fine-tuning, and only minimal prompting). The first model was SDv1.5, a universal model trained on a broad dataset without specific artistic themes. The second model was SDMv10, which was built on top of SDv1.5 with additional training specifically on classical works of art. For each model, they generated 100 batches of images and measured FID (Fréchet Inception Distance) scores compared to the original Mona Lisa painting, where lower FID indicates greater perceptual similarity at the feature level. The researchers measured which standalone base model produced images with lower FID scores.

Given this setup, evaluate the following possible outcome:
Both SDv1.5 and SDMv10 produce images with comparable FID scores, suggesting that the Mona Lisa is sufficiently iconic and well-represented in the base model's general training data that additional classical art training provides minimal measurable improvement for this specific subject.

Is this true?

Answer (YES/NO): NO